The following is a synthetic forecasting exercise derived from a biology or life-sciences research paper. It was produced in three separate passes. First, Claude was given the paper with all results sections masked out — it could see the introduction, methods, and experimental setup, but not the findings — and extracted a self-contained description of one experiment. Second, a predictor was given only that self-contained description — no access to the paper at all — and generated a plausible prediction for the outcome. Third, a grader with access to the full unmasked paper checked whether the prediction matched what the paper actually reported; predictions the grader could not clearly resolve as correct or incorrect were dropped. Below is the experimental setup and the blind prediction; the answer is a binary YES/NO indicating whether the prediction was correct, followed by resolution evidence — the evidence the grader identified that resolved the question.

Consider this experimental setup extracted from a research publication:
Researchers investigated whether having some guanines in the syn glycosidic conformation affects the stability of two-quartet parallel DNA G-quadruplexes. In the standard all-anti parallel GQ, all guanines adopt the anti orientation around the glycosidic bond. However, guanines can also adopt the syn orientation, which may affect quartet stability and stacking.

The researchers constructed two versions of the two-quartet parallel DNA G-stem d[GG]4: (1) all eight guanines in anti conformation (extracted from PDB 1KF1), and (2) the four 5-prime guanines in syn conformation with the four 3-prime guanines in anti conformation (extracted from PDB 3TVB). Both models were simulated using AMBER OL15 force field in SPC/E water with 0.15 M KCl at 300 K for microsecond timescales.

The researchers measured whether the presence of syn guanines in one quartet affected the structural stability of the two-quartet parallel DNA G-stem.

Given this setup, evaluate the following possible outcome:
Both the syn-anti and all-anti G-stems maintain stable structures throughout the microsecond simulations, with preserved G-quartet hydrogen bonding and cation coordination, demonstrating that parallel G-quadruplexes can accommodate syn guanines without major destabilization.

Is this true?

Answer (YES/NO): NO